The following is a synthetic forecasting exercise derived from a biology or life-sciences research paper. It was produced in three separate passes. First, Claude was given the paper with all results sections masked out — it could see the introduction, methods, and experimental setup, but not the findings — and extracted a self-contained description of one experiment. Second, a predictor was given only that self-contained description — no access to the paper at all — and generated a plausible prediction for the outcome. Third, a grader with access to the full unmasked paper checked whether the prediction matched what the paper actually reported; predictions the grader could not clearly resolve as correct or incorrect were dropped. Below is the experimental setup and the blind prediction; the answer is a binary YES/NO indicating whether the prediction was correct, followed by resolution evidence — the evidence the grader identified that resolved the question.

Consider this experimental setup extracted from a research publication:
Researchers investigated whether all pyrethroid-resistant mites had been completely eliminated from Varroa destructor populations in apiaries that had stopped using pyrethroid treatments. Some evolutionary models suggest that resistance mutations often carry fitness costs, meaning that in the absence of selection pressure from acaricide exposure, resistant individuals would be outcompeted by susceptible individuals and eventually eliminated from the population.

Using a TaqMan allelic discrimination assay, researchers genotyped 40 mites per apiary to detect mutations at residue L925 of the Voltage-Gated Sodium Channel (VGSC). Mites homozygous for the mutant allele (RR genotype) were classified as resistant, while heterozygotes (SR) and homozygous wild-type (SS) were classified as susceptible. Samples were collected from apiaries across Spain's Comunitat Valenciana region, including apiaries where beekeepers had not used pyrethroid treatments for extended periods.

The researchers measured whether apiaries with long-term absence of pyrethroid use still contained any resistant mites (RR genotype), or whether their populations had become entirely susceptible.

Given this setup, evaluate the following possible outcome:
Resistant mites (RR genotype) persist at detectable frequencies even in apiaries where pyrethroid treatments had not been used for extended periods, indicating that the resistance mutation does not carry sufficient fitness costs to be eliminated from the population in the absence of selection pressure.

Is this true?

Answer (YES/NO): YES